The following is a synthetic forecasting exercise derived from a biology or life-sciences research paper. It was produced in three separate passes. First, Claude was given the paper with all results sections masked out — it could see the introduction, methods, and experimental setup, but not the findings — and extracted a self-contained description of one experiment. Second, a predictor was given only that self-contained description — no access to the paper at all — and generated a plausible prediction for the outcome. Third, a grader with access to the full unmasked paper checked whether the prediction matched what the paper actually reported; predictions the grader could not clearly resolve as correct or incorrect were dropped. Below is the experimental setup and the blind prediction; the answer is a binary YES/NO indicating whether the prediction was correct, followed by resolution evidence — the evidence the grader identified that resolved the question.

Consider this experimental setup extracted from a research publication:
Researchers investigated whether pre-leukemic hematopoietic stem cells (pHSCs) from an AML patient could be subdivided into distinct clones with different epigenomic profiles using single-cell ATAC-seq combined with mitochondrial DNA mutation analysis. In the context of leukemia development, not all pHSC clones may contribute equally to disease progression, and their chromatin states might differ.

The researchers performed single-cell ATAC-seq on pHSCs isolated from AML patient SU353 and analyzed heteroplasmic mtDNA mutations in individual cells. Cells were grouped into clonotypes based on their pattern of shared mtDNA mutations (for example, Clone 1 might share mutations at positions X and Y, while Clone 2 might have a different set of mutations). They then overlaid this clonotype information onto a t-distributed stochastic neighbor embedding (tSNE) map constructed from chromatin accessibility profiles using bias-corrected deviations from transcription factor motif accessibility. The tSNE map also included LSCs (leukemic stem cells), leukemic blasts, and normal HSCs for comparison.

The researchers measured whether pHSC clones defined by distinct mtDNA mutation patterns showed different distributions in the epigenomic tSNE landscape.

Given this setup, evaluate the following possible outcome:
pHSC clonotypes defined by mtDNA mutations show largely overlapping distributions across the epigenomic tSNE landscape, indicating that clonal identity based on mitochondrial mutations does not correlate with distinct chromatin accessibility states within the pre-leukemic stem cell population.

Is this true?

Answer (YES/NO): NO